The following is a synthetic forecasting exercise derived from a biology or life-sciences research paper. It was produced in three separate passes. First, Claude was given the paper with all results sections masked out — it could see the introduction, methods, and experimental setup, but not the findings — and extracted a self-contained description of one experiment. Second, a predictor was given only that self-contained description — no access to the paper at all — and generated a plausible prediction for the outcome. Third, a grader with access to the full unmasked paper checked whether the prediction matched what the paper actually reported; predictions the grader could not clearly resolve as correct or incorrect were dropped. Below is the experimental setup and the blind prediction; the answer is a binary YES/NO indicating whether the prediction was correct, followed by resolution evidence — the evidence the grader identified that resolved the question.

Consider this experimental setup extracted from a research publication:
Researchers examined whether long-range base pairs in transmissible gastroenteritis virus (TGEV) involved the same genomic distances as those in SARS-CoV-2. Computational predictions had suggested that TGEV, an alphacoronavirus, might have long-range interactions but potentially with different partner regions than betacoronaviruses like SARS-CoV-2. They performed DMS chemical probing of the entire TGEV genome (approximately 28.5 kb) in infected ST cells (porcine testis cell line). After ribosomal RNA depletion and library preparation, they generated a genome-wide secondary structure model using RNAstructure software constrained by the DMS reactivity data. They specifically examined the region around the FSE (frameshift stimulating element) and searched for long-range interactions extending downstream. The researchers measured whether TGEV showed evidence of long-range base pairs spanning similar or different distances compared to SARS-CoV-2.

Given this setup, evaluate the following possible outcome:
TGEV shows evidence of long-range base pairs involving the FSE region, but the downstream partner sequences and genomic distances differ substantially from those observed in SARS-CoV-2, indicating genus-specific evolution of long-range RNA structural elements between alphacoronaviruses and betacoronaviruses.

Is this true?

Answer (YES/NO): YES